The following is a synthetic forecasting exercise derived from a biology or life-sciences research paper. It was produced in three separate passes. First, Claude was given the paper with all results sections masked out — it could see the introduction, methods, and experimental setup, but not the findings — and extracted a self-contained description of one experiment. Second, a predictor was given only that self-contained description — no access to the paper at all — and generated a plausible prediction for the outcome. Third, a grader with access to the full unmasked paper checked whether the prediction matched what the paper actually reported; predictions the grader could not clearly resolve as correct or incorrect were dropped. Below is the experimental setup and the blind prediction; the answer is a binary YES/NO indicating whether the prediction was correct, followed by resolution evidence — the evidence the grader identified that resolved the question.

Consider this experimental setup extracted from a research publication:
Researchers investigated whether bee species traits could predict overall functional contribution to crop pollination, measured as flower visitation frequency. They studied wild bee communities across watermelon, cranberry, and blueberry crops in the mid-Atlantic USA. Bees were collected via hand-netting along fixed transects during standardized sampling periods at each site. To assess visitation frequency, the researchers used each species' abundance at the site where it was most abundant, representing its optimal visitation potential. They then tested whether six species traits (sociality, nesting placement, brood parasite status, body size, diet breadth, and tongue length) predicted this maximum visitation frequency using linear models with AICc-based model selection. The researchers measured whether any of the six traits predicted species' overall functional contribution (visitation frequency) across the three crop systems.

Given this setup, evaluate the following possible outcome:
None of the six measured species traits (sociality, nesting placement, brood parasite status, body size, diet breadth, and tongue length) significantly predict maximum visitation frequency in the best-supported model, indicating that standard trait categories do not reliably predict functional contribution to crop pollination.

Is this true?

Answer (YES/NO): NO